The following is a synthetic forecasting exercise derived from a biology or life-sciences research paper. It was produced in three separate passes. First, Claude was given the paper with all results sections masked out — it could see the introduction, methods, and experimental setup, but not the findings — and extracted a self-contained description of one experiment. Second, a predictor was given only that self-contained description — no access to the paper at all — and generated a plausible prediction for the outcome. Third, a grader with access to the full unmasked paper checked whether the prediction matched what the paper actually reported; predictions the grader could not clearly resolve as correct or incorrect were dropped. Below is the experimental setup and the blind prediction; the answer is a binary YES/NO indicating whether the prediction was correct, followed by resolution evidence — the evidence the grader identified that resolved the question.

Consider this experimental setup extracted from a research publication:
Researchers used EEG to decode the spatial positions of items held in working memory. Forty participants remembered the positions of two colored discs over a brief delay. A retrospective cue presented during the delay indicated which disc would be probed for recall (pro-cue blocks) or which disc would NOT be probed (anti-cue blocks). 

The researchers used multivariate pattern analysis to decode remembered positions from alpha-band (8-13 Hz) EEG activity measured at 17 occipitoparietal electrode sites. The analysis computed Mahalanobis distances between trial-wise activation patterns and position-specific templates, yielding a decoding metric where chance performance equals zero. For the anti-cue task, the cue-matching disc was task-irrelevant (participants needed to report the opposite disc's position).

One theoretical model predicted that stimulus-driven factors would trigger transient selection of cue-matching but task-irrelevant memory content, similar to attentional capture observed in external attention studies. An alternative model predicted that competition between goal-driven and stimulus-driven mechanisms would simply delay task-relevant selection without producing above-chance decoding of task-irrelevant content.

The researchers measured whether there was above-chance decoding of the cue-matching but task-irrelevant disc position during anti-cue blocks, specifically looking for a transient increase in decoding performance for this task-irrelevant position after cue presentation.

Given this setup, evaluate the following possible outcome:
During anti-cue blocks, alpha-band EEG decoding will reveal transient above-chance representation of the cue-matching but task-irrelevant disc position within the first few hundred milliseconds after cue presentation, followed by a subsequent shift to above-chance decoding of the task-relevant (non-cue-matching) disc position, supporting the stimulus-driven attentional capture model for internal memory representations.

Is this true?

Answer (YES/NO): NO